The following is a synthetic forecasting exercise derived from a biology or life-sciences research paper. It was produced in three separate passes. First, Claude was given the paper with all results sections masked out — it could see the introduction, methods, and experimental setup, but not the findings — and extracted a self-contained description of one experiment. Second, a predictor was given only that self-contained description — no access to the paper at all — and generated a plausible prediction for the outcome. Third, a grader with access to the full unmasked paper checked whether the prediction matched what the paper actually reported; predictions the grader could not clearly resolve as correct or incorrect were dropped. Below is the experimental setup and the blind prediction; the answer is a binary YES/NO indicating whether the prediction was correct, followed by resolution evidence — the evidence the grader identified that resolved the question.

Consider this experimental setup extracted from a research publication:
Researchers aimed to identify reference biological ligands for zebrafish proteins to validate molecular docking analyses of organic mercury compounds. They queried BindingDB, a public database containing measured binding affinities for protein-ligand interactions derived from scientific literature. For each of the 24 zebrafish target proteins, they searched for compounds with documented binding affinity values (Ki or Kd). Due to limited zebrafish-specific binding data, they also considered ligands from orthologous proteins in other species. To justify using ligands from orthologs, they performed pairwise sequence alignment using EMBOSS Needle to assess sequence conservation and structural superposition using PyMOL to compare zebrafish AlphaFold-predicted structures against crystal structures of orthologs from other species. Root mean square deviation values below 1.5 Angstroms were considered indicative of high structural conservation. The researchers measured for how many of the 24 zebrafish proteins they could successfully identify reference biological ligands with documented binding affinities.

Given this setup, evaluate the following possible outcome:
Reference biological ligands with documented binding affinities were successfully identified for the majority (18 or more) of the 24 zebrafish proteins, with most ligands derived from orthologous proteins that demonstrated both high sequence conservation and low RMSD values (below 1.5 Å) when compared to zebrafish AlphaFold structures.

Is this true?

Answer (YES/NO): NO